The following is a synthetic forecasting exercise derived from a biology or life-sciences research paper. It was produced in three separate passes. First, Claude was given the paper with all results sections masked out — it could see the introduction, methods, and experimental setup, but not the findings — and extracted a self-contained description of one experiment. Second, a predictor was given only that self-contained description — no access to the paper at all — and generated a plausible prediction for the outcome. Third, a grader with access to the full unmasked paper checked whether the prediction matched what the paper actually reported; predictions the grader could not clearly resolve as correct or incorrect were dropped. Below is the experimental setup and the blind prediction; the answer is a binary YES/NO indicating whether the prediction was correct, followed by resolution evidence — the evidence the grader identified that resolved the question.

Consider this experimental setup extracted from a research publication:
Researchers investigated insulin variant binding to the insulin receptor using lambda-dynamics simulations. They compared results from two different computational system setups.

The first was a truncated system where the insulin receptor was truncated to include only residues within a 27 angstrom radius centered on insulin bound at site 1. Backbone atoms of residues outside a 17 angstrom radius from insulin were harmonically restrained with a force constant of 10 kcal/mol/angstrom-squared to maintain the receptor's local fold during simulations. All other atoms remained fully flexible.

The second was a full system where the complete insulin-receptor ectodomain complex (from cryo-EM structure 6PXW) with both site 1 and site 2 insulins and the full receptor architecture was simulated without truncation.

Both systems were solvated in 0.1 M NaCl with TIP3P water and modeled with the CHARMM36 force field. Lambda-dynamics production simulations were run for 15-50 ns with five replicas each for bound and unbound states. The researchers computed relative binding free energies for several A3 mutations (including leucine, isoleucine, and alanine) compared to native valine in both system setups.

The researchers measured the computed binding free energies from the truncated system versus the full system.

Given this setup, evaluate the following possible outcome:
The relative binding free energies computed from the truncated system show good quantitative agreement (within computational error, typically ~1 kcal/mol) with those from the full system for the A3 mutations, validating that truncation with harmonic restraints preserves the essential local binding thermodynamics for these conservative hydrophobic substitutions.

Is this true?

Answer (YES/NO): NO